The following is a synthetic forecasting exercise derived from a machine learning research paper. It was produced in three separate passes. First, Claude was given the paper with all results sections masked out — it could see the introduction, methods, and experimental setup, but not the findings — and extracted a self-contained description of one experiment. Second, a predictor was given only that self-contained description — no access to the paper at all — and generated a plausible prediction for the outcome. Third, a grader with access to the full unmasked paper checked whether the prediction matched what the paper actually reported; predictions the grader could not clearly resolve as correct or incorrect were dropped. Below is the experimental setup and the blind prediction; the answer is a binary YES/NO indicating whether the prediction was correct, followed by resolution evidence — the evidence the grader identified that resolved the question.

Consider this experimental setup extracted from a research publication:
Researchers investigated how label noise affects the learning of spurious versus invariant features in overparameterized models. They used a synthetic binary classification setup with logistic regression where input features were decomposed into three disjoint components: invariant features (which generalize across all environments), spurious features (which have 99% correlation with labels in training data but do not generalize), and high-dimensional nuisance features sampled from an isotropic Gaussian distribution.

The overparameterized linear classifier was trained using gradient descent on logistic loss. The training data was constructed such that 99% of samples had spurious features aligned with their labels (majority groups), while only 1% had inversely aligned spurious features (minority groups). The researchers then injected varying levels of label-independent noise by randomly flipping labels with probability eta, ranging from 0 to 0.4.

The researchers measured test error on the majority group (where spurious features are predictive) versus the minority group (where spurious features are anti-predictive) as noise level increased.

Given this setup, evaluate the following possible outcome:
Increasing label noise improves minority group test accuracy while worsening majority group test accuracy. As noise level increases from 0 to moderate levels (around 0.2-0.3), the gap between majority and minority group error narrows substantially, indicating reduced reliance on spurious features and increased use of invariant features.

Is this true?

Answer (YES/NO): NO